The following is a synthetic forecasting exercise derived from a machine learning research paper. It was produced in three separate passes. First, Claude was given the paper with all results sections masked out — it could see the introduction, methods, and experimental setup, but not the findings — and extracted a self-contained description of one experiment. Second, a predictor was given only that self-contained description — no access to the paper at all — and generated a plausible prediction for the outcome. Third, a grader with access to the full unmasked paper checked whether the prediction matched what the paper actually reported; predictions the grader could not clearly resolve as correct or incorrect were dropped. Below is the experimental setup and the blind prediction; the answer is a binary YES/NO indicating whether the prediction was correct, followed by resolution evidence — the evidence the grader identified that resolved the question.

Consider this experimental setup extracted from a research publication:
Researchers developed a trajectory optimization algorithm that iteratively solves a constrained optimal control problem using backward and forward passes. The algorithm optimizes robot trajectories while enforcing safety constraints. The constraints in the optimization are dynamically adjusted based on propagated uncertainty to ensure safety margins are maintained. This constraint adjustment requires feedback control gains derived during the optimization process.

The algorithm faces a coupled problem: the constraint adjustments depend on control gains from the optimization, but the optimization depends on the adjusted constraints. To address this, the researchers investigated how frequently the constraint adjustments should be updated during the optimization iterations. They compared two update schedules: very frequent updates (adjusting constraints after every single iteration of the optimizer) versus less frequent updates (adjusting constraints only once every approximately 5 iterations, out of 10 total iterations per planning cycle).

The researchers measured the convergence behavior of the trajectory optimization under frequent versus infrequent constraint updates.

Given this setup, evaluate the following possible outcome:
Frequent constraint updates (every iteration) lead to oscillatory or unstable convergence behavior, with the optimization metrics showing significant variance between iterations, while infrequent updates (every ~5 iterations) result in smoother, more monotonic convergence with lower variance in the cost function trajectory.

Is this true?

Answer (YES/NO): YES